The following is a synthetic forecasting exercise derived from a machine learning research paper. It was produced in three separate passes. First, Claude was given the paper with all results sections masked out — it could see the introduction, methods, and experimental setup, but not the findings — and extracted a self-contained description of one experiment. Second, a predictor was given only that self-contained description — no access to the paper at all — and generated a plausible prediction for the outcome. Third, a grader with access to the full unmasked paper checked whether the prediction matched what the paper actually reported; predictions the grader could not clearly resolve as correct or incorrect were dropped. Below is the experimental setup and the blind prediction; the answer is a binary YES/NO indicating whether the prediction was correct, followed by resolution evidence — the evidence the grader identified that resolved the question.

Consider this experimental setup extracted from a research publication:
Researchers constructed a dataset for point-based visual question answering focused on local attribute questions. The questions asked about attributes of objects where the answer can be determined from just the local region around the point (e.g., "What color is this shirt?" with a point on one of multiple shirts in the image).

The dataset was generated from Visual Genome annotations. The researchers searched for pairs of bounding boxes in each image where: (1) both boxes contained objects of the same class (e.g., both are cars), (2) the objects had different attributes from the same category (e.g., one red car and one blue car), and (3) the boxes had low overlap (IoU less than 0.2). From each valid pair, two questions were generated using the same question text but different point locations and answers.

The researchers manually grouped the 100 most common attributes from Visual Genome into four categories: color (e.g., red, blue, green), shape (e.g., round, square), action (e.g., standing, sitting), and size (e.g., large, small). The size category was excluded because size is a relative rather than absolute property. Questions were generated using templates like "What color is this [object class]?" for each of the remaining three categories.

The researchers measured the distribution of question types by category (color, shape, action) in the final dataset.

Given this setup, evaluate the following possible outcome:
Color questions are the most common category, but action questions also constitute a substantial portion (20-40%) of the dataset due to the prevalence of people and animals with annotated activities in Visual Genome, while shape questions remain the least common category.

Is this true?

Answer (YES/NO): NO